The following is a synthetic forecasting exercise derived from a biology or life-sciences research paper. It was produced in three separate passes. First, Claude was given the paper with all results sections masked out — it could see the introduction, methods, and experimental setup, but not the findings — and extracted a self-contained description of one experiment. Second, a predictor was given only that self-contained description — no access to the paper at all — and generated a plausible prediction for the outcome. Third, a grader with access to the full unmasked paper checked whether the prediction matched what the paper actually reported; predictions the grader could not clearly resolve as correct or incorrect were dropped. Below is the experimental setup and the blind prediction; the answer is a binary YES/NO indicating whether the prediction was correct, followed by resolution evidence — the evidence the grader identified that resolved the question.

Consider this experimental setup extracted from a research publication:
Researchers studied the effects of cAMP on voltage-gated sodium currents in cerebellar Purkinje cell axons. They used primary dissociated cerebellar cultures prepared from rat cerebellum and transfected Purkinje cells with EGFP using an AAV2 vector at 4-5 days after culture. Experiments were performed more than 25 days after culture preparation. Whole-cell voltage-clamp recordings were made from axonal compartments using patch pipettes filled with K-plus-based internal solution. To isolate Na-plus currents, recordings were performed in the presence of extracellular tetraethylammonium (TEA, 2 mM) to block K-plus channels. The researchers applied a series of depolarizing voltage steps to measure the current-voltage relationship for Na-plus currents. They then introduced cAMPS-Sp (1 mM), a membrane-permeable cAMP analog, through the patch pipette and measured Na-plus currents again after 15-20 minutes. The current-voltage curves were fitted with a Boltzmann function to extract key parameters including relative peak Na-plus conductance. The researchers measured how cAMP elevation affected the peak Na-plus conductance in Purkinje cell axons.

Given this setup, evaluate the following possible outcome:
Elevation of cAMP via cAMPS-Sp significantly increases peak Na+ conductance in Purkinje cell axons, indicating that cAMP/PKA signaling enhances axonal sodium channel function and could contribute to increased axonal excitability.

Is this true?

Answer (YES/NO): NO